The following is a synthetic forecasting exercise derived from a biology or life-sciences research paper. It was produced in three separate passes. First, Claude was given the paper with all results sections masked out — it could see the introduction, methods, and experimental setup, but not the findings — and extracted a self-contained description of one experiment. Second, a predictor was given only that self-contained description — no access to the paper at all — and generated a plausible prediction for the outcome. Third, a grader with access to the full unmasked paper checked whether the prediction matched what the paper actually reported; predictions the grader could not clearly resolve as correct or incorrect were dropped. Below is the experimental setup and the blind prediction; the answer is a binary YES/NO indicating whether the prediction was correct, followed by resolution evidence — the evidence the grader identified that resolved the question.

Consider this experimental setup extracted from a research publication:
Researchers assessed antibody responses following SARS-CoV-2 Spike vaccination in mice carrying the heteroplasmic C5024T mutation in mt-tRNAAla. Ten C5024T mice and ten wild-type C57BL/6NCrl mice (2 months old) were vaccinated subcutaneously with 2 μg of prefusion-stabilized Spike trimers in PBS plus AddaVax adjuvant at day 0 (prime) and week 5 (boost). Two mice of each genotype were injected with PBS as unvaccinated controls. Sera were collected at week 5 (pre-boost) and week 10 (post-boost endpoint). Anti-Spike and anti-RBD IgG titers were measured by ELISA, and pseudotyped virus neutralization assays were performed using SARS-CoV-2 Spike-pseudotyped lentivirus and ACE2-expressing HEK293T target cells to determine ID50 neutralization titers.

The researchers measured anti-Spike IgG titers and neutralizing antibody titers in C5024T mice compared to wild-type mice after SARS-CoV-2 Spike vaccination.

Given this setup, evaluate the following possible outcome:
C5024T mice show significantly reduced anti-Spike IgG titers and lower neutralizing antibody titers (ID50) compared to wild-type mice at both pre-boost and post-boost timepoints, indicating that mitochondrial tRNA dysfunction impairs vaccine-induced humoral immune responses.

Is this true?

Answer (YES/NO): NO